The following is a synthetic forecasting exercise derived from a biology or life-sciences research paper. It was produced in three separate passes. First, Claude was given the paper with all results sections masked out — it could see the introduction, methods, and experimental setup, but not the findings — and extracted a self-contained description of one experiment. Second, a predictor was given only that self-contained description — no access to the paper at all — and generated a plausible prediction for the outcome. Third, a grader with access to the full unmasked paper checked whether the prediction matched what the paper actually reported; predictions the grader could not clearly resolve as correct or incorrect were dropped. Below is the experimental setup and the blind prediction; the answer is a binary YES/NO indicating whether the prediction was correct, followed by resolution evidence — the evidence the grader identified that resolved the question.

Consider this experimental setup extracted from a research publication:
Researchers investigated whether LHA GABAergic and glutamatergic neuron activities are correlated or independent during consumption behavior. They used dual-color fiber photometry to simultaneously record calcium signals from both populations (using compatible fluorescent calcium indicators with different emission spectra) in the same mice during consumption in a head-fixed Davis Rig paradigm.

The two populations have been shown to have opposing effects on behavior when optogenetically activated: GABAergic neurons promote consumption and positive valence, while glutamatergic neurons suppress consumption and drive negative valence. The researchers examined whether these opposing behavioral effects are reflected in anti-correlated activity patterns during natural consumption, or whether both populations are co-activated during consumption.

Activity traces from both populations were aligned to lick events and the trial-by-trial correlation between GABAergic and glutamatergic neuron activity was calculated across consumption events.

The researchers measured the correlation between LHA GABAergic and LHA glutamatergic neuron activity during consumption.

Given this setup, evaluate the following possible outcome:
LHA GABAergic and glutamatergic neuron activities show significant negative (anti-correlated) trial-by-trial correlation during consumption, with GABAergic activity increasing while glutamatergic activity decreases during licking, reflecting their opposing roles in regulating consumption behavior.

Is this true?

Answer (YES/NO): NO